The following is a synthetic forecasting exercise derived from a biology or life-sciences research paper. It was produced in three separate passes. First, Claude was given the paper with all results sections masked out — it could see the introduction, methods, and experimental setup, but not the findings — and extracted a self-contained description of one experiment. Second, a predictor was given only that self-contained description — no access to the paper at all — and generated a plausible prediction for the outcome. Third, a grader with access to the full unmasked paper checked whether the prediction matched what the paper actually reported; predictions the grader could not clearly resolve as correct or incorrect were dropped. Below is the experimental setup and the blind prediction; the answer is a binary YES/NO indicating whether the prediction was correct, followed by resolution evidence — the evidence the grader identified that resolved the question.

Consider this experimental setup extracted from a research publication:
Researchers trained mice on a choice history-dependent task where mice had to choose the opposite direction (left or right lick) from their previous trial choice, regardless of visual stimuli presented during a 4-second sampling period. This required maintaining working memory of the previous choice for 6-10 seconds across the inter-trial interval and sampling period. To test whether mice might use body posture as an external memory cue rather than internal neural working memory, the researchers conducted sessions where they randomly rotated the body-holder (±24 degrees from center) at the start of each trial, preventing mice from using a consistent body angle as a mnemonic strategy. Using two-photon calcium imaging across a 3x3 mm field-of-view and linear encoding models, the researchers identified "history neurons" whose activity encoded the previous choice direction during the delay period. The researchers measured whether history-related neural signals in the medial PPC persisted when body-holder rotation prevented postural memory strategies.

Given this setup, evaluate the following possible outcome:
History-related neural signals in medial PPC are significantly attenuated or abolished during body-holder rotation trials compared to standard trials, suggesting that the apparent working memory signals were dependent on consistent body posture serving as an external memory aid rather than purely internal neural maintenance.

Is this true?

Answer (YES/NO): NO